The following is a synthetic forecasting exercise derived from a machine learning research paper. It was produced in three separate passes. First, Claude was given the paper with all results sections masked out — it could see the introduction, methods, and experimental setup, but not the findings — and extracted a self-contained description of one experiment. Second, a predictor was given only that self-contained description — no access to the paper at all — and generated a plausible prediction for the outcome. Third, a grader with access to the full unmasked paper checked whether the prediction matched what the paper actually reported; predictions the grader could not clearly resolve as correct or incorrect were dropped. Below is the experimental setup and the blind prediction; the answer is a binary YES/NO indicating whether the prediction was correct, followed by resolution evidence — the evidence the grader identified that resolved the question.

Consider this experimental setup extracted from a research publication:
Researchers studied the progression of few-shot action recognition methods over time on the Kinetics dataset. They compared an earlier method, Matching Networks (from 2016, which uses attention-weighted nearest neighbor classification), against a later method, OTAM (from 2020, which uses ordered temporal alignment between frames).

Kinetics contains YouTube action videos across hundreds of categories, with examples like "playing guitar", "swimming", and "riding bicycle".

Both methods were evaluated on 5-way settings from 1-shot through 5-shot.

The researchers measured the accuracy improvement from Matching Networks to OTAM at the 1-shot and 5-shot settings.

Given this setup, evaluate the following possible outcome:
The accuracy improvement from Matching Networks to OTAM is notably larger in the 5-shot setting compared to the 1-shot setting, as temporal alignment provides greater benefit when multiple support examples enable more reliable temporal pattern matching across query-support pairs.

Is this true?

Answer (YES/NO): NO